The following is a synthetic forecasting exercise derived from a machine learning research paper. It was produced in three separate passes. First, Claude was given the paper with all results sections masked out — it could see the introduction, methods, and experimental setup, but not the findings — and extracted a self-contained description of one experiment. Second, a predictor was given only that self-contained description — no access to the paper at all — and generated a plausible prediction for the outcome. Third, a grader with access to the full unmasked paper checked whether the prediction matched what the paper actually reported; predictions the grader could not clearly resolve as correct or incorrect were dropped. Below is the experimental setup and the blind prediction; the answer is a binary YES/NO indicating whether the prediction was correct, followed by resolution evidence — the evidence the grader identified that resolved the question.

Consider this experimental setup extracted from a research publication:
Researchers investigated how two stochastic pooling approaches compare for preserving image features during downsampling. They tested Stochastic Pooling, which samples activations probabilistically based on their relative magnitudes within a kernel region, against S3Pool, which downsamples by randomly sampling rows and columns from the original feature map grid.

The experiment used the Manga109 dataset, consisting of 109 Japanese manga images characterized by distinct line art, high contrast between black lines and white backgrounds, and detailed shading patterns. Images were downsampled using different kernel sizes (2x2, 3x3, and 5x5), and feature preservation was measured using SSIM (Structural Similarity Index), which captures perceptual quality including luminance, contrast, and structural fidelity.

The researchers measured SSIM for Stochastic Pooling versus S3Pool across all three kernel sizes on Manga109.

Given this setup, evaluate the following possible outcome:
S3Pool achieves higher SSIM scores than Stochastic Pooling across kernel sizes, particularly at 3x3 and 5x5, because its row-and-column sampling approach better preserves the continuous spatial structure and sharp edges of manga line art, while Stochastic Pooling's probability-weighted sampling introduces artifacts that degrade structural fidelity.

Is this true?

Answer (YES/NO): NO